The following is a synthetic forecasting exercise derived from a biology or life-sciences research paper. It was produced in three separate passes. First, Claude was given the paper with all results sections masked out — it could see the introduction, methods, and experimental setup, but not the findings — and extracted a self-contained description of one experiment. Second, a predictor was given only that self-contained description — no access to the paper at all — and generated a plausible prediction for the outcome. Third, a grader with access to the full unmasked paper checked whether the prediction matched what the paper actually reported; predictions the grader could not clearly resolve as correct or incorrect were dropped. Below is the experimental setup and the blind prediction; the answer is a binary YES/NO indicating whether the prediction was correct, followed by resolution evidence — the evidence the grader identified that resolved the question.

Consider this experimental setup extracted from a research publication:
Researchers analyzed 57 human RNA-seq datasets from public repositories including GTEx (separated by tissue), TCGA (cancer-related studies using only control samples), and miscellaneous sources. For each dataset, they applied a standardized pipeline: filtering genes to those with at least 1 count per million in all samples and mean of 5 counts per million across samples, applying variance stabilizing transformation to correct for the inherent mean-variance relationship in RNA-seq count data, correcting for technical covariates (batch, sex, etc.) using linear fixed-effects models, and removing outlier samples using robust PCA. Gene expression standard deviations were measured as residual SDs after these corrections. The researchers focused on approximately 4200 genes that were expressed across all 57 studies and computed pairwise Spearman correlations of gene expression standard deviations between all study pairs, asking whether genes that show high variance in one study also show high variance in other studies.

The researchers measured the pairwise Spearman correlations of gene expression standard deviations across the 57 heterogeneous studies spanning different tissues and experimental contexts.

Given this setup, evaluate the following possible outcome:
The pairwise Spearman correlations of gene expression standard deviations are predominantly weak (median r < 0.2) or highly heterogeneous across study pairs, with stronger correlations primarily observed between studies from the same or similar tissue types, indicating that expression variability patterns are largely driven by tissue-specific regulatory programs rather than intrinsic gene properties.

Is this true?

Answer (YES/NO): NO